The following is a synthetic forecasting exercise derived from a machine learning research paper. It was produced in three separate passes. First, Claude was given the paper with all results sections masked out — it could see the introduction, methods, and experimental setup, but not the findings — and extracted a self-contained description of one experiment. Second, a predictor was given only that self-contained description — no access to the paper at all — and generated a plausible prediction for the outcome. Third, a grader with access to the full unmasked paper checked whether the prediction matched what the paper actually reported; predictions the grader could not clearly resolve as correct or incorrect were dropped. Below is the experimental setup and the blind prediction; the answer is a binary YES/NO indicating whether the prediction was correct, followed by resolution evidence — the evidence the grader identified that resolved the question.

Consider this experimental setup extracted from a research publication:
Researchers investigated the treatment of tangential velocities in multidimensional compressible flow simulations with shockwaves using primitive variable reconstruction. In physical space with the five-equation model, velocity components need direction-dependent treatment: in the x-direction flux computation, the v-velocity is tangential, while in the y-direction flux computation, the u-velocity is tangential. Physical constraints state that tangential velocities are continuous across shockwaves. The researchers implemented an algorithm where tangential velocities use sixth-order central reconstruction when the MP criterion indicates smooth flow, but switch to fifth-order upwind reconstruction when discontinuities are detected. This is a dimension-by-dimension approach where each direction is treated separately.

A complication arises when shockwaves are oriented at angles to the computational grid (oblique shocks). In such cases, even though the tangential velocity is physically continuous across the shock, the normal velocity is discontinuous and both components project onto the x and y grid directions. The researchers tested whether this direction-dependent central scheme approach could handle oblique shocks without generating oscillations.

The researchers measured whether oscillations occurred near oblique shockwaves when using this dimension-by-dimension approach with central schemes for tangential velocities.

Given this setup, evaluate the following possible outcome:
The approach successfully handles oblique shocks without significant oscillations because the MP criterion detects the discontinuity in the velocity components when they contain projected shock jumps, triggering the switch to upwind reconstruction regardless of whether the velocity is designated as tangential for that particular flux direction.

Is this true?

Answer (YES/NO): NO